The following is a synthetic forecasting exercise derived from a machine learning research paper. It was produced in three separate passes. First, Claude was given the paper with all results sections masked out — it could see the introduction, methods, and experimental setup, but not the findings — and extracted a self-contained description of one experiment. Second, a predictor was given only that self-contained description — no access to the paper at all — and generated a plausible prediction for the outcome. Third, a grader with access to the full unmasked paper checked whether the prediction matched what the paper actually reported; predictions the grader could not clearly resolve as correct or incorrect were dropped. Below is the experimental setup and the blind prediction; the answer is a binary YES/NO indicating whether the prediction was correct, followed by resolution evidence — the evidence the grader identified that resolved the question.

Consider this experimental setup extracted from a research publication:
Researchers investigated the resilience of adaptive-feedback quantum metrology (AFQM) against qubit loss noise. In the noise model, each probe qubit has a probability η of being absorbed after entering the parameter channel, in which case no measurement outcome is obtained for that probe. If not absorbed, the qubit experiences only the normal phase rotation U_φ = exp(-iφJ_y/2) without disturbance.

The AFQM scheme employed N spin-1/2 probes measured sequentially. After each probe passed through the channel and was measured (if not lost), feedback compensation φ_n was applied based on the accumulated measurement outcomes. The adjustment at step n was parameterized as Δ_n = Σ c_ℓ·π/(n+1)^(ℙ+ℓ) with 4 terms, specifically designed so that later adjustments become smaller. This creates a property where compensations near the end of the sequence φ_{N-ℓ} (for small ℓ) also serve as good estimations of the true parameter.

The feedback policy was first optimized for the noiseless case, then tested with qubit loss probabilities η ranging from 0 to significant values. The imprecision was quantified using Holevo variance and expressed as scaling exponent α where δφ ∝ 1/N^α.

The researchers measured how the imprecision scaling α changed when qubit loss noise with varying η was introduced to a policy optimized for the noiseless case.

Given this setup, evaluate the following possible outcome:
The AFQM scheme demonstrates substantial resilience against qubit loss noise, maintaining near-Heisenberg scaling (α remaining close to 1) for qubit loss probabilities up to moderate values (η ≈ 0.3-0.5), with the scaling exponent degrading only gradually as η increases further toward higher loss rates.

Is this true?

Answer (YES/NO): NO